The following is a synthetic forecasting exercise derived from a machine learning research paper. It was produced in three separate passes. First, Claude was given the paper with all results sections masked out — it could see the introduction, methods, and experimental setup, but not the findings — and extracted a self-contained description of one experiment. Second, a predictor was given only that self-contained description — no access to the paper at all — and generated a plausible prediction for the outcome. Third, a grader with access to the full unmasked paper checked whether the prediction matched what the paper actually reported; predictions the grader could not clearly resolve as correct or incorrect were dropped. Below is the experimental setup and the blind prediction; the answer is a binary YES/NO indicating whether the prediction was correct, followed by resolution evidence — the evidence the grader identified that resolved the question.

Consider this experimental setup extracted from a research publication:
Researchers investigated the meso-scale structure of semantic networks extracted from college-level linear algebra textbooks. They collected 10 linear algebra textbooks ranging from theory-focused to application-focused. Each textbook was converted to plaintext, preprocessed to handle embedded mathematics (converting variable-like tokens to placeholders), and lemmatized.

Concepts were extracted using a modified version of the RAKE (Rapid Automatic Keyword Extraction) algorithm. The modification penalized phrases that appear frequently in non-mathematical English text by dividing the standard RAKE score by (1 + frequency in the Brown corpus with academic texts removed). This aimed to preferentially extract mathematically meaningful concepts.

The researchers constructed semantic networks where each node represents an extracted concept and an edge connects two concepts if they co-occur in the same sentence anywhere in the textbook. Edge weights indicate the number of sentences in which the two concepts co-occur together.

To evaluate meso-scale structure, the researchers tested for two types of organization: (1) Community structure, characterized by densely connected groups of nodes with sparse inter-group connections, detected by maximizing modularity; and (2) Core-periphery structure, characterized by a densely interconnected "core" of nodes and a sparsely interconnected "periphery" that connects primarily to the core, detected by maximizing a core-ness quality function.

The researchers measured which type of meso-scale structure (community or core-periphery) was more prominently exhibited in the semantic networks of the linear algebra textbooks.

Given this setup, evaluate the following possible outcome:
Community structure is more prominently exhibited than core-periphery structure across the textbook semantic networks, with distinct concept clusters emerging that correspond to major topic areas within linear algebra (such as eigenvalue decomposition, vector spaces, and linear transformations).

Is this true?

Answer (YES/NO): NO